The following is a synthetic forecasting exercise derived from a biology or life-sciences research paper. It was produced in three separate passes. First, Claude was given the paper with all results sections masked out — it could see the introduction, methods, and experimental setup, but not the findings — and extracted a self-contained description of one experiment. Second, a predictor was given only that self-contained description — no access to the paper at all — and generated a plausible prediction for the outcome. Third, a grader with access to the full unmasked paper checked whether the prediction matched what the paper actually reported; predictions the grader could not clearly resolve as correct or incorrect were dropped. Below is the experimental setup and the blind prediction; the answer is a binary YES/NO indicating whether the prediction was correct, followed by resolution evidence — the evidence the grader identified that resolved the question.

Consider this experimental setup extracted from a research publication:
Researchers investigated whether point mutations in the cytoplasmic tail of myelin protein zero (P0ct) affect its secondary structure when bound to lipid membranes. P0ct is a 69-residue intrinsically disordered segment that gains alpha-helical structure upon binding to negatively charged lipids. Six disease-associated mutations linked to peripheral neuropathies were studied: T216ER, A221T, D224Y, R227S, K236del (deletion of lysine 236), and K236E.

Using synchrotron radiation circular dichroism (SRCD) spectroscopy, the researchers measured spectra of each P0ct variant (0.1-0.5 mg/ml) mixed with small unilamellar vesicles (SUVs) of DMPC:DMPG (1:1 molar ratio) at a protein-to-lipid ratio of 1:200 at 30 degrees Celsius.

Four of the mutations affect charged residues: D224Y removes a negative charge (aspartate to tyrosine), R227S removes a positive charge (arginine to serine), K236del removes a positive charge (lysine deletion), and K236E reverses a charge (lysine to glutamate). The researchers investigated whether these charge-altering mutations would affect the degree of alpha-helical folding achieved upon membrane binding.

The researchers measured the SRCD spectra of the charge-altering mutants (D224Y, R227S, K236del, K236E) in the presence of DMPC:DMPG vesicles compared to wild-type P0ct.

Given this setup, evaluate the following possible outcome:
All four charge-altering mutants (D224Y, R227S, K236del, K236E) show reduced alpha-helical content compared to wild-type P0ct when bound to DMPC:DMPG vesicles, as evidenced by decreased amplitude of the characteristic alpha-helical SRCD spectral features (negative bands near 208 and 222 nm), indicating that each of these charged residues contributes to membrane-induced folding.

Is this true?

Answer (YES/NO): NO